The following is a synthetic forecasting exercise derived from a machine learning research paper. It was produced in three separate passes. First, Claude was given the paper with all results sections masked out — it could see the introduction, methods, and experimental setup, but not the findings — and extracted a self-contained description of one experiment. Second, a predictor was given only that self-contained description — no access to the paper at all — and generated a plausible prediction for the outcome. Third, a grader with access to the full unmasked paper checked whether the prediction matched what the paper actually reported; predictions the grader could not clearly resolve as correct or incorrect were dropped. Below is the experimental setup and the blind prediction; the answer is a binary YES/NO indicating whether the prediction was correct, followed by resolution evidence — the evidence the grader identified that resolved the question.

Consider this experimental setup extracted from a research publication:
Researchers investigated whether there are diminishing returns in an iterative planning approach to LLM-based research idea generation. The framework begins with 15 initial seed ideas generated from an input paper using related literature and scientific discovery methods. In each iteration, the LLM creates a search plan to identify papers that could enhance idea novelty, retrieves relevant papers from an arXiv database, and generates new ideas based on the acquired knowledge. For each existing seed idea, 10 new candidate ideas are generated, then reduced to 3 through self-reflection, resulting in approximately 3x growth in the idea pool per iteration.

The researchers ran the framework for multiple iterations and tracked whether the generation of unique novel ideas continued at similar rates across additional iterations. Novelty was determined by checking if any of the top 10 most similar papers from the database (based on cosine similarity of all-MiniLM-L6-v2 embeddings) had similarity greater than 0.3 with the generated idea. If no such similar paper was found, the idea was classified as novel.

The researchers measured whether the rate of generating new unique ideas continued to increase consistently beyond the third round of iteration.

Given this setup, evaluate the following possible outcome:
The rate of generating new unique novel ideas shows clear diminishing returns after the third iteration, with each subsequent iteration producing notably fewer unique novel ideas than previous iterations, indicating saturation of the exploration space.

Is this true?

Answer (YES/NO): YES